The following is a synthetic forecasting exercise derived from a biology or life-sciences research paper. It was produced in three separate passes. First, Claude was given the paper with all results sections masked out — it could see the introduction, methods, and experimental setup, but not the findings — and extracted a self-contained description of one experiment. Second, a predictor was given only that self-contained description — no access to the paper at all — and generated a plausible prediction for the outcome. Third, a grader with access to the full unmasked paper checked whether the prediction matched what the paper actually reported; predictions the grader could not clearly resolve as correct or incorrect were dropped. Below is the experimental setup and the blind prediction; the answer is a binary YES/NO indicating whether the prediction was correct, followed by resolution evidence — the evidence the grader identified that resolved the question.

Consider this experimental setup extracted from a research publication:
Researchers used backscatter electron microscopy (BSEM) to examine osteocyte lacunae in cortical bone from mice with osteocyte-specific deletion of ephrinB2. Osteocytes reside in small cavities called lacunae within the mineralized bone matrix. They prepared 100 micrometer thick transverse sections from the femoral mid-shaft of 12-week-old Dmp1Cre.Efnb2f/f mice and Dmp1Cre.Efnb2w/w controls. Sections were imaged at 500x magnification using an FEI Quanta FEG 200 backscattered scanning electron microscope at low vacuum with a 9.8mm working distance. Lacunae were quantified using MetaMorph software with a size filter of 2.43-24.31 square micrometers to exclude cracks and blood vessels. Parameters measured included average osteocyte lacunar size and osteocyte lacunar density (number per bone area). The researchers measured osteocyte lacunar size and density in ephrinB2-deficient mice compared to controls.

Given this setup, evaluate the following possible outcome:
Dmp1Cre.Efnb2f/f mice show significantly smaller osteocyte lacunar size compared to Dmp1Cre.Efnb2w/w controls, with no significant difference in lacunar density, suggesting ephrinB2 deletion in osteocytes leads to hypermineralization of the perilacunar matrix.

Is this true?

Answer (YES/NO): NO